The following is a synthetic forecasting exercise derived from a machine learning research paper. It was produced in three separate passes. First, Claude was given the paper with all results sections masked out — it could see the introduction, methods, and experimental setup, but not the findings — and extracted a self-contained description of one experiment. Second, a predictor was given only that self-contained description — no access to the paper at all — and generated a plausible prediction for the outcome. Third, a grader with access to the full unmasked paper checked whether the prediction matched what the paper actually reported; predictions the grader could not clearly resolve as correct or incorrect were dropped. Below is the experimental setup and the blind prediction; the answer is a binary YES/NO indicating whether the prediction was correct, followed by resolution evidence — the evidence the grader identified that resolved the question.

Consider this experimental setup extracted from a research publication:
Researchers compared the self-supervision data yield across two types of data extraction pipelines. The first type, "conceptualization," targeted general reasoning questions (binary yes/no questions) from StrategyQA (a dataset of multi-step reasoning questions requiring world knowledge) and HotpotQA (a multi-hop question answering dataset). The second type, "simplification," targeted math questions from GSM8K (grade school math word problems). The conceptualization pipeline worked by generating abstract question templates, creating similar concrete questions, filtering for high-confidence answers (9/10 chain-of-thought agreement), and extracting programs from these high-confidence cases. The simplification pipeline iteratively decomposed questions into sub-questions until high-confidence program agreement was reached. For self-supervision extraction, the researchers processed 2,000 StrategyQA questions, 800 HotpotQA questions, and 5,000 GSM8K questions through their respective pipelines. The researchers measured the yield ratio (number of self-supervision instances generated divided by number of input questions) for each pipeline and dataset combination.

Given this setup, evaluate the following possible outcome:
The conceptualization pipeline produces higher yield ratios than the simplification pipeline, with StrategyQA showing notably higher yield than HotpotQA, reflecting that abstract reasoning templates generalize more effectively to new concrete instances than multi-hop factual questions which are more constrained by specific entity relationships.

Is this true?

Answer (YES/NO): YES